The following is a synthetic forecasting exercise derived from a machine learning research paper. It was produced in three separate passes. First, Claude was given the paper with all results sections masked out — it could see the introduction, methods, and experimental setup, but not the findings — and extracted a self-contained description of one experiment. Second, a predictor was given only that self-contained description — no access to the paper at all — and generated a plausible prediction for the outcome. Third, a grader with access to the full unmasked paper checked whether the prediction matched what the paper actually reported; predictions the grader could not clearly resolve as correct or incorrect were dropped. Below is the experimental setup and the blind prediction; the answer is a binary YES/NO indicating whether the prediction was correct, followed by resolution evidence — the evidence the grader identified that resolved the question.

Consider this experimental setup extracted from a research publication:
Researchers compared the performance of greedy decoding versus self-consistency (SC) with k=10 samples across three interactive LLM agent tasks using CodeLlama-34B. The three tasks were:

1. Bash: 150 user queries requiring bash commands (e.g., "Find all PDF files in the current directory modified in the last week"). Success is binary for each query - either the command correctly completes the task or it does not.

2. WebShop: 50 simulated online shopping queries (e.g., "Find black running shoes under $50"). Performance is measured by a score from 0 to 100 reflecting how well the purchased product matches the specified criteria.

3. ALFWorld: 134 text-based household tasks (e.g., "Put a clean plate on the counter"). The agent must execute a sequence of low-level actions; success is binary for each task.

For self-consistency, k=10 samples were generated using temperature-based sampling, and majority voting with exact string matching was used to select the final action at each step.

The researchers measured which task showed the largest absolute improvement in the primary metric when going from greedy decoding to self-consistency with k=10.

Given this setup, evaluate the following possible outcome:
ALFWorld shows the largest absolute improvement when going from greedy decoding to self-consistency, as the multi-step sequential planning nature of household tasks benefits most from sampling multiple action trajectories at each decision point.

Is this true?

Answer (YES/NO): NO